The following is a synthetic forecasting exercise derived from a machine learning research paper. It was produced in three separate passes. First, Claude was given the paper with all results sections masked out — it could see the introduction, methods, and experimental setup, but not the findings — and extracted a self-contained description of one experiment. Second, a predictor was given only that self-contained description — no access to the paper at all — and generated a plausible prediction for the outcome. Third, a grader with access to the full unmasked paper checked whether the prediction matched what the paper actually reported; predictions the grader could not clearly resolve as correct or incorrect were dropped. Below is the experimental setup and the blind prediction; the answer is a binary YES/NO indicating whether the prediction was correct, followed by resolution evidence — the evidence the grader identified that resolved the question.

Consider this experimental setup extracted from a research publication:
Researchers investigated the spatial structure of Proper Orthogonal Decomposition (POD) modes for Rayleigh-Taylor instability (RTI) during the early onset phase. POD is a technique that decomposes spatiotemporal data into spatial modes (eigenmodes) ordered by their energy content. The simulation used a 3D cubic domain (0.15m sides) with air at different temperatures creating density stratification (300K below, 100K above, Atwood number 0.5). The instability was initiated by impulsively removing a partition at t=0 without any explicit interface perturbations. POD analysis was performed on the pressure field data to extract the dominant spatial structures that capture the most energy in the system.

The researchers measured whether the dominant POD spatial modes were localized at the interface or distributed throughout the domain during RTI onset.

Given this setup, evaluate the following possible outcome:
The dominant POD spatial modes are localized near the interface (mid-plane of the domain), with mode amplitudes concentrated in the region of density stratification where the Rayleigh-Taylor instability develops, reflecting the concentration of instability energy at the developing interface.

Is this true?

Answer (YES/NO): NO